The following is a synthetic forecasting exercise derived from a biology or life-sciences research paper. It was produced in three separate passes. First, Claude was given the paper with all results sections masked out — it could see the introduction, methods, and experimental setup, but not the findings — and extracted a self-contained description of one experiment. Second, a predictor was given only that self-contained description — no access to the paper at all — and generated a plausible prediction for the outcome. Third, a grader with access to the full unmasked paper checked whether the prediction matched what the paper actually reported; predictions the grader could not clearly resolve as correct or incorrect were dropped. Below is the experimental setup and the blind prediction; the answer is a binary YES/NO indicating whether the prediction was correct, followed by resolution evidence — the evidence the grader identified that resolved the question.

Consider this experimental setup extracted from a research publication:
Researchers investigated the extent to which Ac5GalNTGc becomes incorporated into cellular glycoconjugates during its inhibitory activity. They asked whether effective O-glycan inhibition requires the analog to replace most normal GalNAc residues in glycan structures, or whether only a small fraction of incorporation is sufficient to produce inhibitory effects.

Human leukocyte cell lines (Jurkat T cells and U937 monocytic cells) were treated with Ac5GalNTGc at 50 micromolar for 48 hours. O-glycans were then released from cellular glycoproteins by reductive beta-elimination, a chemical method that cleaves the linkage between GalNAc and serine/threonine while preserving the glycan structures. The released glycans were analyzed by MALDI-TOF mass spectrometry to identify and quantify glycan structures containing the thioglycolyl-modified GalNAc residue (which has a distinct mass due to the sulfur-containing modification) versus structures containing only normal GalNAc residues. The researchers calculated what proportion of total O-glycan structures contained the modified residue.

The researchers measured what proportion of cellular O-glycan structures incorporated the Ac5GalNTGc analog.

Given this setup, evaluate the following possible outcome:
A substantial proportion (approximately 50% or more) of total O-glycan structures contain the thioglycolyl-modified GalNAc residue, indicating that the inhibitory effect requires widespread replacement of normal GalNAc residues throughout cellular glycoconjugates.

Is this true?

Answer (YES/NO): NO